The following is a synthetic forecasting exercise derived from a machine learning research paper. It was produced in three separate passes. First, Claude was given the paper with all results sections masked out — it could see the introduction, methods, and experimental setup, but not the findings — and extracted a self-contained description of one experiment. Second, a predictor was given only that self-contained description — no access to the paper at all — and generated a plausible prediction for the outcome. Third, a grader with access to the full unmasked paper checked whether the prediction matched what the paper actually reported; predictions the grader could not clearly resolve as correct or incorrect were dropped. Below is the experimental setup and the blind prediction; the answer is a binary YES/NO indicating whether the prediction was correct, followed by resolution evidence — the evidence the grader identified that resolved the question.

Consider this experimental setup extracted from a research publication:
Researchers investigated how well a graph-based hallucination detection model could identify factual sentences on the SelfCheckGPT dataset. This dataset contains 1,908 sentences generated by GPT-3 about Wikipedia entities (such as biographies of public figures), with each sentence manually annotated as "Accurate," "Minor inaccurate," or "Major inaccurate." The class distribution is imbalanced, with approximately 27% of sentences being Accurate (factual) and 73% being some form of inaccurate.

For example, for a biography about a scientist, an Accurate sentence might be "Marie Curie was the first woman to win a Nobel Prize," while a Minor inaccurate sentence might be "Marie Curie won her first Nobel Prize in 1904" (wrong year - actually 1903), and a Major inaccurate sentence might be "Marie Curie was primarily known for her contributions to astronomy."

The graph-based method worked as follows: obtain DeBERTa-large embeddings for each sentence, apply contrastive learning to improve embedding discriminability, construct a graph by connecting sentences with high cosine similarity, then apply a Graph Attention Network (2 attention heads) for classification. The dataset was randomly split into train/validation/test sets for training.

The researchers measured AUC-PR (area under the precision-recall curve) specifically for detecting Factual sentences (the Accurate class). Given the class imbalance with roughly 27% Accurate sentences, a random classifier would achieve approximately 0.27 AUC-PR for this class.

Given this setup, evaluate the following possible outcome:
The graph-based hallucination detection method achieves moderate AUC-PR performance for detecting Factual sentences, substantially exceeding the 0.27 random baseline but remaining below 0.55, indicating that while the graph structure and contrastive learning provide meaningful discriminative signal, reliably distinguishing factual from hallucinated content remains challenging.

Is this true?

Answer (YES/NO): YES